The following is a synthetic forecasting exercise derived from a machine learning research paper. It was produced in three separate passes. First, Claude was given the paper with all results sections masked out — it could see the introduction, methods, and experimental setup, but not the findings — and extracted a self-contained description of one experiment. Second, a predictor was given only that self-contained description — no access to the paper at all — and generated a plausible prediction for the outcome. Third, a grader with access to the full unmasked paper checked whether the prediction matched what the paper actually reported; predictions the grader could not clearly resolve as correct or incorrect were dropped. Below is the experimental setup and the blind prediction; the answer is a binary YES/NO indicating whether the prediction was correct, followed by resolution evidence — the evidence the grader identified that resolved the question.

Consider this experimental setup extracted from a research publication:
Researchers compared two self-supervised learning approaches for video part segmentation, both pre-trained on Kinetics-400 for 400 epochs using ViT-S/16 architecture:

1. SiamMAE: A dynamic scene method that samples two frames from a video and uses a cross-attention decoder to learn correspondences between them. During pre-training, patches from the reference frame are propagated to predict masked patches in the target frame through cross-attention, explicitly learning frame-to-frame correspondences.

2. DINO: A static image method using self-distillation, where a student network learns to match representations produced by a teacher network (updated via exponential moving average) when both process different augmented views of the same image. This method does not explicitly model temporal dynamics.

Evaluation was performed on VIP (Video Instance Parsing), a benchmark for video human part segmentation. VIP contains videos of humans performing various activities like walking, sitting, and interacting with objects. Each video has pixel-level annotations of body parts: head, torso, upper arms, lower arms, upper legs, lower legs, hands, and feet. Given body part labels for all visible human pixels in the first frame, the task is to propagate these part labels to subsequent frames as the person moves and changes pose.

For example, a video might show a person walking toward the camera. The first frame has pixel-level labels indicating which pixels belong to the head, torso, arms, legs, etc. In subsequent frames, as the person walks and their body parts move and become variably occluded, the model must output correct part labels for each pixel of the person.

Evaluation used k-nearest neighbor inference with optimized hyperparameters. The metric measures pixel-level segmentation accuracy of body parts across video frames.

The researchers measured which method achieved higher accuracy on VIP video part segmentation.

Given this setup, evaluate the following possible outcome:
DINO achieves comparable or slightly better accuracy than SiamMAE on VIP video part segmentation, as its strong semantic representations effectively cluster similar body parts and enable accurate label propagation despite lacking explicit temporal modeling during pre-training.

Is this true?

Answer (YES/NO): NO